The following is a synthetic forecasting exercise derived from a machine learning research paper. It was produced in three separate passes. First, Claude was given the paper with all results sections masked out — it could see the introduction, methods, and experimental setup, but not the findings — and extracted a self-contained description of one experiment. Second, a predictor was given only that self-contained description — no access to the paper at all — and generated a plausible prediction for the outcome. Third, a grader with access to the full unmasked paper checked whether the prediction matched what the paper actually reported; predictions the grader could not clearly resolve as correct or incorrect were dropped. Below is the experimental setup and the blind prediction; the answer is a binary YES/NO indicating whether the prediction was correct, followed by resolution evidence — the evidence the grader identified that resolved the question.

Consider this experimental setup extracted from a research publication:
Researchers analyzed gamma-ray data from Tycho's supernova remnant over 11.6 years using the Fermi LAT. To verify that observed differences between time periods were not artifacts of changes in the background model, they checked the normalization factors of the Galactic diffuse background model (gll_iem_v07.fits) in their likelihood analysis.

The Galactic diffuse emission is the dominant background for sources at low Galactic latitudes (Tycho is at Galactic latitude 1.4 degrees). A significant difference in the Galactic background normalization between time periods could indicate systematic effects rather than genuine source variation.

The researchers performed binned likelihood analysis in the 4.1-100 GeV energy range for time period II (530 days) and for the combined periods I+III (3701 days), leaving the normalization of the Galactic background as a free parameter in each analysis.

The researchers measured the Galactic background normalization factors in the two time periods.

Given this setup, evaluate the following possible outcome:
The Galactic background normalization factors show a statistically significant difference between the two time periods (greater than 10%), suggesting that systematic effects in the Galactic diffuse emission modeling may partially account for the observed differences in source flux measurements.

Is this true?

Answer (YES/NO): NO